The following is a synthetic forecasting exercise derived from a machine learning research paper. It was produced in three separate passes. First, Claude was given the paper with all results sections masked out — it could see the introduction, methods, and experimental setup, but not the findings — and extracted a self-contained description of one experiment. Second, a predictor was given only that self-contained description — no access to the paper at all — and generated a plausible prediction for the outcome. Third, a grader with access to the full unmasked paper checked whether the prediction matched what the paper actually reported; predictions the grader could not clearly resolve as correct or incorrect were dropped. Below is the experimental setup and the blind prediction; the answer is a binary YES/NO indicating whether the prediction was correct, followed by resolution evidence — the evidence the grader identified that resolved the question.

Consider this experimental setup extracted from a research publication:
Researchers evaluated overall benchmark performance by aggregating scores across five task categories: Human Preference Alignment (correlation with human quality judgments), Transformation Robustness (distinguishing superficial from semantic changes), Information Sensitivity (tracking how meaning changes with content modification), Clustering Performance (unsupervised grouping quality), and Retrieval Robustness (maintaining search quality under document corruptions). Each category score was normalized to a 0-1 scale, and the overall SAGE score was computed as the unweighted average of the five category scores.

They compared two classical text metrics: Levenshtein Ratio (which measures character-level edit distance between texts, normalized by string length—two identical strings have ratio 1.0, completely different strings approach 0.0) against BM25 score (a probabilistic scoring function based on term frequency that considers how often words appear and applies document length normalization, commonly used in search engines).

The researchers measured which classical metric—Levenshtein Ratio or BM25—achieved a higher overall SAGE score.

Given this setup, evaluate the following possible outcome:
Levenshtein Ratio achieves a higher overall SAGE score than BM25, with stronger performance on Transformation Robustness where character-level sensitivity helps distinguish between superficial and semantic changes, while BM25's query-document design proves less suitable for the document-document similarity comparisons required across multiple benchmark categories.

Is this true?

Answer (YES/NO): YES